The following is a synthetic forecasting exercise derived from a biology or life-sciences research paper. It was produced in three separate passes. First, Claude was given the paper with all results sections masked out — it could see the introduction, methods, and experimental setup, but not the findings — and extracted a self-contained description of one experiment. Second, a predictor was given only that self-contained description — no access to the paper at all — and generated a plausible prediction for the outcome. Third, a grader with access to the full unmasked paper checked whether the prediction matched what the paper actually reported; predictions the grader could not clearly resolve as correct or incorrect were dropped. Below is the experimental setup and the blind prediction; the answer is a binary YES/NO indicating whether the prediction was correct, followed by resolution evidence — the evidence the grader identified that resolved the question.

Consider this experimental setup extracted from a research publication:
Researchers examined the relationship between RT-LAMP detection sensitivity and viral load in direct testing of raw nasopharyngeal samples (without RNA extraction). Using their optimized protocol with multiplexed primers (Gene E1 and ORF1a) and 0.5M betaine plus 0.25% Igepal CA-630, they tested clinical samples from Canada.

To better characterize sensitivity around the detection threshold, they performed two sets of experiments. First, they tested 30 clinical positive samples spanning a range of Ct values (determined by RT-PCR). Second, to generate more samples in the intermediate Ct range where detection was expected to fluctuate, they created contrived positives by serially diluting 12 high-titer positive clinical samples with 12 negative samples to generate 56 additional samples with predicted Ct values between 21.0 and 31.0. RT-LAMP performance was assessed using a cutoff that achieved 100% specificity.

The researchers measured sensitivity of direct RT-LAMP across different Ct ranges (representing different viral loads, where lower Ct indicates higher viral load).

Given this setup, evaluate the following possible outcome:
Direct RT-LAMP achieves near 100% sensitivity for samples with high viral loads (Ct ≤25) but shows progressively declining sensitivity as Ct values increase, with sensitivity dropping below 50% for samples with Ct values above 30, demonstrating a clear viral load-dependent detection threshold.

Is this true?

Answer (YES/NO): YES